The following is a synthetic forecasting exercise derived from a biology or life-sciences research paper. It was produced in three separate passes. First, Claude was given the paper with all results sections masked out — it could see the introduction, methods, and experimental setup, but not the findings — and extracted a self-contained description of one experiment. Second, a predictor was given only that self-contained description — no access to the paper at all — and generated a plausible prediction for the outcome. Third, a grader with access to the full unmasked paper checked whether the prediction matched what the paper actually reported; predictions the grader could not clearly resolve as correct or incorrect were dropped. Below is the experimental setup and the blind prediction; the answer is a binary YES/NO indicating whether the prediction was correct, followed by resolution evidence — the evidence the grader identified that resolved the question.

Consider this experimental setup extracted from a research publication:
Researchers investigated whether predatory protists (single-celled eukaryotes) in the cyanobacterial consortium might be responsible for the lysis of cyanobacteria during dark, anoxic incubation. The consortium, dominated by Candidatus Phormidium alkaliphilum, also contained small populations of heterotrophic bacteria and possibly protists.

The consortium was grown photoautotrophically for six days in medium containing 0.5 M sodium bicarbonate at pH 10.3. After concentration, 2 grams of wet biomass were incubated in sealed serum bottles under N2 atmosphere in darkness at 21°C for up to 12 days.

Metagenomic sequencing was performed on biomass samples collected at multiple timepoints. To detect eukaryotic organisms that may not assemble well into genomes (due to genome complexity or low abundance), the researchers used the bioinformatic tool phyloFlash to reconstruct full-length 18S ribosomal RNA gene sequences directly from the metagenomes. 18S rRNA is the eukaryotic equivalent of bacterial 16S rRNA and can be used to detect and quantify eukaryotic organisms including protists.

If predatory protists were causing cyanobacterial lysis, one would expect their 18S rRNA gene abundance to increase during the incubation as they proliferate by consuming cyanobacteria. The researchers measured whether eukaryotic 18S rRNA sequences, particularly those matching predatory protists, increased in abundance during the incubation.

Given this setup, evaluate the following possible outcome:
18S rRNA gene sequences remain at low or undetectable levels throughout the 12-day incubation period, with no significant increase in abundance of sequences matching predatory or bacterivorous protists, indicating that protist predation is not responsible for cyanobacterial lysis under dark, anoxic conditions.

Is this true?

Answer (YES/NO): YES